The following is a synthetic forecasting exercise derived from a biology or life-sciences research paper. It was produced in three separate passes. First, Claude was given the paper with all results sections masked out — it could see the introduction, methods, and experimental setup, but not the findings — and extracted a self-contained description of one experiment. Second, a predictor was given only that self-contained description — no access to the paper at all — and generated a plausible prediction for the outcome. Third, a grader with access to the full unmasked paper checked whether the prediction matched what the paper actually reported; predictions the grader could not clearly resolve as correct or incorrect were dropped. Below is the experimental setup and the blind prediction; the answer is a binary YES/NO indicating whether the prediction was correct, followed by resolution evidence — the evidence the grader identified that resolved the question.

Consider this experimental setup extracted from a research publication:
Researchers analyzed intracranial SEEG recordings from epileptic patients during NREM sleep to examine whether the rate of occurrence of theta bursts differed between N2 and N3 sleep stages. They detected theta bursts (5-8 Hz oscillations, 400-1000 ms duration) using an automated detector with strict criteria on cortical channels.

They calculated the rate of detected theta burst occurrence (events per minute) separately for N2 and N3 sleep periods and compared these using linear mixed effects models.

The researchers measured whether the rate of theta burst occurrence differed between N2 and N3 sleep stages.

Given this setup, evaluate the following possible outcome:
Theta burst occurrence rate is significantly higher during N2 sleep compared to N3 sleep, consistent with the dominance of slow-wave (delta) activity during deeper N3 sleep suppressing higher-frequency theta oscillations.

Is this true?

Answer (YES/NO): NO